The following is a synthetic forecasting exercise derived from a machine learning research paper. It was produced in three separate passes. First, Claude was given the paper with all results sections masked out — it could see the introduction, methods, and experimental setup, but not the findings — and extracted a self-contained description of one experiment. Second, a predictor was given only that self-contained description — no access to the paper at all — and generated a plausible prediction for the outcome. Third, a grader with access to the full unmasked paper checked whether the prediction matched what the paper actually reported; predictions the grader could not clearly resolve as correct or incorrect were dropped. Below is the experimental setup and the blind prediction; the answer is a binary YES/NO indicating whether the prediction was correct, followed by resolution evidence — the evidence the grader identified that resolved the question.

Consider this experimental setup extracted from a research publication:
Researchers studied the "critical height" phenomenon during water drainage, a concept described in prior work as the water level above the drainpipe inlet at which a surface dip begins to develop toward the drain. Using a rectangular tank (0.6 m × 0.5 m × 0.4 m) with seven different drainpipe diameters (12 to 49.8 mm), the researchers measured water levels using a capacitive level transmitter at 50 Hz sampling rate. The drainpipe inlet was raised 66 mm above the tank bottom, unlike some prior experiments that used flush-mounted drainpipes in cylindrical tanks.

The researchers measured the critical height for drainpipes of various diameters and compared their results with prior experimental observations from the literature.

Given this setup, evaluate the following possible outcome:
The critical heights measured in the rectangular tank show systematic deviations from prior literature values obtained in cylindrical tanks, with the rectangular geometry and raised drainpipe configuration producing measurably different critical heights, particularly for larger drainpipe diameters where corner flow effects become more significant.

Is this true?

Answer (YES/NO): NO